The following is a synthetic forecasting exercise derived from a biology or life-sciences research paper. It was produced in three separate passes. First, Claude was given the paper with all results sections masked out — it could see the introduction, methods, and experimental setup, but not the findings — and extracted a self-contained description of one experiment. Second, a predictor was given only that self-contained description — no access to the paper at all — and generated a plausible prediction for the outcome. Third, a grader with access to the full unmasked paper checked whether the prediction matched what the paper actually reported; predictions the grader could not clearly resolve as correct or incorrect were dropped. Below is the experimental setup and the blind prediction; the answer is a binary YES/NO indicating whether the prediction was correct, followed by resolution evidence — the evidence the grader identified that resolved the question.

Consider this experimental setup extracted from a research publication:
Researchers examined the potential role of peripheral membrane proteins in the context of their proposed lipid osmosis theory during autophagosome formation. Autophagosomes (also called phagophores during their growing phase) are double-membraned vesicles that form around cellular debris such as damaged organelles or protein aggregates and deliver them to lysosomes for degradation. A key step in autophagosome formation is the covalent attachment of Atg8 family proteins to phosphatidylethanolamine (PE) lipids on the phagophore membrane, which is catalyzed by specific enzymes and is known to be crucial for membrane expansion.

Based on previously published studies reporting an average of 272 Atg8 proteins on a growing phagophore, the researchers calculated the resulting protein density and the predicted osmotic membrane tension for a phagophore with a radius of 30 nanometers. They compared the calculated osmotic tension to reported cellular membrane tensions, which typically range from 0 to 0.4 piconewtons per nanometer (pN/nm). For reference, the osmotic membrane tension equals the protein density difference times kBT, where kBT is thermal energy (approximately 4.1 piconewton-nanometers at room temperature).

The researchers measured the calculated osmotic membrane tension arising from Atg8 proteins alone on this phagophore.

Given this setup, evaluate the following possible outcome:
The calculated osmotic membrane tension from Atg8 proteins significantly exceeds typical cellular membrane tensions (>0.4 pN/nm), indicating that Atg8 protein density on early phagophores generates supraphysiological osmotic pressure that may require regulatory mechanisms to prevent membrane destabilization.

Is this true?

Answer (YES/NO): NO